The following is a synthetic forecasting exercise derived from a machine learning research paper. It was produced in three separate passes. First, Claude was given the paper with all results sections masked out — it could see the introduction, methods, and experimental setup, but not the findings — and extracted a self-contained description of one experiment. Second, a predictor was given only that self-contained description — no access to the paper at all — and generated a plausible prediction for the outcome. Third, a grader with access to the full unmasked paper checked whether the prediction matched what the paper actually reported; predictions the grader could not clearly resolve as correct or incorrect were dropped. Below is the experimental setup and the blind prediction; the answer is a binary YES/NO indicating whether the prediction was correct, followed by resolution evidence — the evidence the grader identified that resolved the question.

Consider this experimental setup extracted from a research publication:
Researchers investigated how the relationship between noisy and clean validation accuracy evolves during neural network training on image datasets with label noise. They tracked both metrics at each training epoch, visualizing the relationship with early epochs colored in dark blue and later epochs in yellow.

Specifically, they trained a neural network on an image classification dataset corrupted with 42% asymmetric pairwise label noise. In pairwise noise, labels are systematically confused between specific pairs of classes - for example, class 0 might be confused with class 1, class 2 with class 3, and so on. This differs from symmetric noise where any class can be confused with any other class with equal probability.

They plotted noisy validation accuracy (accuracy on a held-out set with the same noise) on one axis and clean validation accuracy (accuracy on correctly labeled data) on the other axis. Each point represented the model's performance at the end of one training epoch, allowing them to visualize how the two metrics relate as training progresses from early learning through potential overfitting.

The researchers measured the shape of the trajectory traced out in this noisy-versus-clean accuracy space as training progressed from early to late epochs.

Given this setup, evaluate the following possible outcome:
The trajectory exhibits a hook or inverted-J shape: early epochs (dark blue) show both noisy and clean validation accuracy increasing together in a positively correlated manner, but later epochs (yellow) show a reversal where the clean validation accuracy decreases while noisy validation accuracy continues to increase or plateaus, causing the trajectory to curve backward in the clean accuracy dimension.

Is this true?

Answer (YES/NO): NO